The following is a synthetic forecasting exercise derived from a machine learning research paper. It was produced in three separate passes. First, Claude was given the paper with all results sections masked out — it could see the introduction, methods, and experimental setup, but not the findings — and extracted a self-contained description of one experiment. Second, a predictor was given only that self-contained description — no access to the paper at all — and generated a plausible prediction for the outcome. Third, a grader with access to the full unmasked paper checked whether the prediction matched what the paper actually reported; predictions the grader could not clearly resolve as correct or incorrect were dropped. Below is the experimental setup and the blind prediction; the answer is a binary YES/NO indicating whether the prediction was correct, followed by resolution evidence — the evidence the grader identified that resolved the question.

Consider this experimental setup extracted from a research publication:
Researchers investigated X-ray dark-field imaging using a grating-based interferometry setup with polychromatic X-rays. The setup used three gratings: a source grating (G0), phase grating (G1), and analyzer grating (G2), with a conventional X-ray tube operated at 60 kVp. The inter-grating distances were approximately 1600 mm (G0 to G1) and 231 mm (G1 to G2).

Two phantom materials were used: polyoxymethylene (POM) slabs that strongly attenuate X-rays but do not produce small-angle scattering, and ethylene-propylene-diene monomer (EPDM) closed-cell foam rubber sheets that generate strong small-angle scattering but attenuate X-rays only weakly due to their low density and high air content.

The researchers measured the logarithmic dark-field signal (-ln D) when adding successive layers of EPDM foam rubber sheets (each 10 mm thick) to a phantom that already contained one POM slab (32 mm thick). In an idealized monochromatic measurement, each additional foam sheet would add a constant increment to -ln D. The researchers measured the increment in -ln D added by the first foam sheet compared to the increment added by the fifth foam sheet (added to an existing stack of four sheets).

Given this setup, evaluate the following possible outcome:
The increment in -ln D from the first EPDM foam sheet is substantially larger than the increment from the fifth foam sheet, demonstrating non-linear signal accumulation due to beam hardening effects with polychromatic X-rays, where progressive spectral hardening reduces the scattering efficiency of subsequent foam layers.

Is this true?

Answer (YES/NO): YES